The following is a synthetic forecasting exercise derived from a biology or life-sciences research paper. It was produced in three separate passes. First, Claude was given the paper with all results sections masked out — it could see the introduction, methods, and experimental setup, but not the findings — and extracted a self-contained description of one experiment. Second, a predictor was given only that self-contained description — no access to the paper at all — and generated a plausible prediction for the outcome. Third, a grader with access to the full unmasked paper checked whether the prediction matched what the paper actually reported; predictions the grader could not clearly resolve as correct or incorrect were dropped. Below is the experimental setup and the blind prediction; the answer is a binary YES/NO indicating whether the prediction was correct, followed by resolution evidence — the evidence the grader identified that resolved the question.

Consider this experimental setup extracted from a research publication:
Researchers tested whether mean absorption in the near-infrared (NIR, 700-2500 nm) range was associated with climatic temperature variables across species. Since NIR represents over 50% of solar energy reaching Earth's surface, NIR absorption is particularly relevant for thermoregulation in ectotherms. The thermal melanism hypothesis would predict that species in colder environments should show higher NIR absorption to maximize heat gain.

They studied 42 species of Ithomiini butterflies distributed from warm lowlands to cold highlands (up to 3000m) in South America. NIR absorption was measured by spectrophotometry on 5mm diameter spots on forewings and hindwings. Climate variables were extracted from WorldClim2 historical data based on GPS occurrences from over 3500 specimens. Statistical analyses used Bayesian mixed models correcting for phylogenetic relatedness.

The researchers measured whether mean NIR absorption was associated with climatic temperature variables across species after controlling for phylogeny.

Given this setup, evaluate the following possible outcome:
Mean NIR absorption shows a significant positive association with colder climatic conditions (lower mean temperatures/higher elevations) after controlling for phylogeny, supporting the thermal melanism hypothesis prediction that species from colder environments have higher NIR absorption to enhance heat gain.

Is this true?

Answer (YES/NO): NO